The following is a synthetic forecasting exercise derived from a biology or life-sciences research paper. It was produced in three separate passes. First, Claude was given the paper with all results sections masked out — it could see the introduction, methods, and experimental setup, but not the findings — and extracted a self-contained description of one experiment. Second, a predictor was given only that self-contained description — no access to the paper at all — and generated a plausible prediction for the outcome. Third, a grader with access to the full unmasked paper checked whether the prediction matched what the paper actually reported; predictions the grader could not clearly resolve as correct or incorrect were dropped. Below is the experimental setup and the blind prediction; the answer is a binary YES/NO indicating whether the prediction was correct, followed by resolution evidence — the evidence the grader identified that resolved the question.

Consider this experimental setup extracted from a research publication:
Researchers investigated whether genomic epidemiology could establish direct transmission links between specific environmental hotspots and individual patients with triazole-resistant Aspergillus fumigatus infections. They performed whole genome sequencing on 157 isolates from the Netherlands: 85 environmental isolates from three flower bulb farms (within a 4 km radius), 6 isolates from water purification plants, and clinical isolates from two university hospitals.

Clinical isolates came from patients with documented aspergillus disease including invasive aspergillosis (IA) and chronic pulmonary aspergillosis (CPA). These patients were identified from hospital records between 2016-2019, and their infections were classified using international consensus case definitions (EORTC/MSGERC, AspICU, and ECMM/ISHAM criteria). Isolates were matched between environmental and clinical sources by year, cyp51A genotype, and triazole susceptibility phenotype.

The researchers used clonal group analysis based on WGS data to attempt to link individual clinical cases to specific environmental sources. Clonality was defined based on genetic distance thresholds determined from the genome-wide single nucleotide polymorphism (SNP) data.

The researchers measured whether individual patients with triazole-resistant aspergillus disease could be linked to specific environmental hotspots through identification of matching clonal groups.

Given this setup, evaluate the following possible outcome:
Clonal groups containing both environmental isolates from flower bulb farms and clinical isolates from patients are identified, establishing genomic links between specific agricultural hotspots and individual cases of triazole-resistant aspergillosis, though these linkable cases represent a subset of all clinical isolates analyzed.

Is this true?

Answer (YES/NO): YES